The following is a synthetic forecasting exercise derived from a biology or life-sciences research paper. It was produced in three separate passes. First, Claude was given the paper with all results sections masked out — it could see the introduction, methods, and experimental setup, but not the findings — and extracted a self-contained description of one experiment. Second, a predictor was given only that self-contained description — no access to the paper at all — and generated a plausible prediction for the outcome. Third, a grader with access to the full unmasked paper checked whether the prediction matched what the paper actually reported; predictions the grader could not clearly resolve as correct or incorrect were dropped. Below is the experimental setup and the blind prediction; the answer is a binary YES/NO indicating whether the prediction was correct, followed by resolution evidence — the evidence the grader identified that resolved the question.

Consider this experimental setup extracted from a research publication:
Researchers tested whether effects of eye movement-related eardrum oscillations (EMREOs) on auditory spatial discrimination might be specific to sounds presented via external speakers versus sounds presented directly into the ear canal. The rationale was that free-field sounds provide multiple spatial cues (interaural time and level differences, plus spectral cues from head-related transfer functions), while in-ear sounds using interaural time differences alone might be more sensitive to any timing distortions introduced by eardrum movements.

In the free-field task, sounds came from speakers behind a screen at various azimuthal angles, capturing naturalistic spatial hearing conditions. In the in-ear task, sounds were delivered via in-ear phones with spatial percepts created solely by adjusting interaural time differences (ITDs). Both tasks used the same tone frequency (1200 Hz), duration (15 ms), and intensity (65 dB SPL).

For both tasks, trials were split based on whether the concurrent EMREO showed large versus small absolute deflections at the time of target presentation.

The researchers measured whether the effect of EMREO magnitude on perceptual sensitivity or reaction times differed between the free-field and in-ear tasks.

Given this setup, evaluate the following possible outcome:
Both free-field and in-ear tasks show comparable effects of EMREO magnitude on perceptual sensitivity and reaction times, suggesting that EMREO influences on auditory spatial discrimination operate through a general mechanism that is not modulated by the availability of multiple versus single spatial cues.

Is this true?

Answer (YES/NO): NO